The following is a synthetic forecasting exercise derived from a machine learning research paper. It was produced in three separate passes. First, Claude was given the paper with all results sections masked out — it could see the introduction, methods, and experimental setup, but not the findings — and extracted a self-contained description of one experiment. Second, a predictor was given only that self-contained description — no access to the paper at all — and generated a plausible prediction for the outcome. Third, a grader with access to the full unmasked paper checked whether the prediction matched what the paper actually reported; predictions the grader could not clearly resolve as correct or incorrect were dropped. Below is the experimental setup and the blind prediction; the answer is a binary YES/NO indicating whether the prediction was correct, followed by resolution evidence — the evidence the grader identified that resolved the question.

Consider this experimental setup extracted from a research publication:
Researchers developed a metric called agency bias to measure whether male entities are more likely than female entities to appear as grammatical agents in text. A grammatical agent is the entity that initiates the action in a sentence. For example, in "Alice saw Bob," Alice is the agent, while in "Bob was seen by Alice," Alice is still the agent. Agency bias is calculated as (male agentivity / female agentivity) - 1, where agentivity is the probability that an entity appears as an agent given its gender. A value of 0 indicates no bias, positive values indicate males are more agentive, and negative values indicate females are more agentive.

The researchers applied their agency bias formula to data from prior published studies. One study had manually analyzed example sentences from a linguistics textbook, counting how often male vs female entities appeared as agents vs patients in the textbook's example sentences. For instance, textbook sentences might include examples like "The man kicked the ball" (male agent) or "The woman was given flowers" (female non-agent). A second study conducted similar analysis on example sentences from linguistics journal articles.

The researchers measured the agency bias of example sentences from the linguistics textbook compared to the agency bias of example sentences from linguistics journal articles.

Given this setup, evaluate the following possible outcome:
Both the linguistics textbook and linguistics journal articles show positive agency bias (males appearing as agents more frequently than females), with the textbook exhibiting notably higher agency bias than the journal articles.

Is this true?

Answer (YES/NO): YES